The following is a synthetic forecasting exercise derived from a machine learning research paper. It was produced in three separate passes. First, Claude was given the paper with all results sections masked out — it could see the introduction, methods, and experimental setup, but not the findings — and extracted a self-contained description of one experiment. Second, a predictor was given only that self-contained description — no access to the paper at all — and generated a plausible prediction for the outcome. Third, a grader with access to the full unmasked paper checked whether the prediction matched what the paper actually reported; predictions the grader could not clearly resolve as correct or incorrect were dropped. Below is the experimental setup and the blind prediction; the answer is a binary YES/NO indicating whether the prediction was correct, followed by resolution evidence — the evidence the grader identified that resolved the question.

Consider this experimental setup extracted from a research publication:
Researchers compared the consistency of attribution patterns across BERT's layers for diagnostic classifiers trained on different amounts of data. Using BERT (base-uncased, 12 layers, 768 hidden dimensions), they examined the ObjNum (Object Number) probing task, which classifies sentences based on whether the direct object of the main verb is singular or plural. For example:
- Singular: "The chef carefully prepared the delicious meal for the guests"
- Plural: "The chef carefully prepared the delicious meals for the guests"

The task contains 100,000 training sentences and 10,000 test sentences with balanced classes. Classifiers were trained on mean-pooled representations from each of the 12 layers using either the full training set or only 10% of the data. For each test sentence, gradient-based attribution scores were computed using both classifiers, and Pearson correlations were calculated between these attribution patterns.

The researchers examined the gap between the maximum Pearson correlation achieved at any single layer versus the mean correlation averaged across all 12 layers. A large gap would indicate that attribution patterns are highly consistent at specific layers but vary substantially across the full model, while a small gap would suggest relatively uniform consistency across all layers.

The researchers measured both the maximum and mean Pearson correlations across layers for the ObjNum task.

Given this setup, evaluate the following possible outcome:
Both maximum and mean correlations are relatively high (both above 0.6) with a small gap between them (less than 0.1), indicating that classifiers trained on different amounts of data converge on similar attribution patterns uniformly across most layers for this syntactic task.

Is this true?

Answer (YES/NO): NO